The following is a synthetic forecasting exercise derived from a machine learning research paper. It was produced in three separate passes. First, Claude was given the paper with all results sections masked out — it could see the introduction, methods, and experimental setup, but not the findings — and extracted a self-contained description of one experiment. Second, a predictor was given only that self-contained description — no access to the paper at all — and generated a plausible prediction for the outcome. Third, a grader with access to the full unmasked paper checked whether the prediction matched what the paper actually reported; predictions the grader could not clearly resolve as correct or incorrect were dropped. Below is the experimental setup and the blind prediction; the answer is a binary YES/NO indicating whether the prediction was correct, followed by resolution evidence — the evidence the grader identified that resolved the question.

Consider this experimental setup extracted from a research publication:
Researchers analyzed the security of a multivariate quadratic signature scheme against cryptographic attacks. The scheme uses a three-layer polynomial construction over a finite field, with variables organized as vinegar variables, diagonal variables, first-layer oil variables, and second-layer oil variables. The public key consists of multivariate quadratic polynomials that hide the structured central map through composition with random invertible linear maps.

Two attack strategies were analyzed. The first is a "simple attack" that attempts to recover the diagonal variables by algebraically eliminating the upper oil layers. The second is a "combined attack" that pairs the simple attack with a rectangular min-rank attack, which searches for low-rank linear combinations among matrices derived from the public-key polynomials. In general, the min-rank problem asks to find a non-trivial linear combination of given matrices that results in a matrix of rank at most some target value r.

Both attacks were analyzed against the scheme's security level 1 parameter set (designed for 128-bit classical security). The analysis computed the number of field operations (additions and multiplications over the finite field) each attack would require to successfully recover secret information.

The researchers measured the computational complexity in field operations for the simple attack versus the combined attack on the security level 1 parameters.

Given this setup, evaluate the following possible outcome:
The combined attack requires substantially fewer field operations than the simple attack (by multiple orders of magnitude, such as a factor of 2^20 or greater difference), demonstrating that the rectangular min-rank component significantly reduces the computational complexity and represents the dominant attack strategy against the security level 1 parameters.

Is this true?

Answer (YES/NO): NO